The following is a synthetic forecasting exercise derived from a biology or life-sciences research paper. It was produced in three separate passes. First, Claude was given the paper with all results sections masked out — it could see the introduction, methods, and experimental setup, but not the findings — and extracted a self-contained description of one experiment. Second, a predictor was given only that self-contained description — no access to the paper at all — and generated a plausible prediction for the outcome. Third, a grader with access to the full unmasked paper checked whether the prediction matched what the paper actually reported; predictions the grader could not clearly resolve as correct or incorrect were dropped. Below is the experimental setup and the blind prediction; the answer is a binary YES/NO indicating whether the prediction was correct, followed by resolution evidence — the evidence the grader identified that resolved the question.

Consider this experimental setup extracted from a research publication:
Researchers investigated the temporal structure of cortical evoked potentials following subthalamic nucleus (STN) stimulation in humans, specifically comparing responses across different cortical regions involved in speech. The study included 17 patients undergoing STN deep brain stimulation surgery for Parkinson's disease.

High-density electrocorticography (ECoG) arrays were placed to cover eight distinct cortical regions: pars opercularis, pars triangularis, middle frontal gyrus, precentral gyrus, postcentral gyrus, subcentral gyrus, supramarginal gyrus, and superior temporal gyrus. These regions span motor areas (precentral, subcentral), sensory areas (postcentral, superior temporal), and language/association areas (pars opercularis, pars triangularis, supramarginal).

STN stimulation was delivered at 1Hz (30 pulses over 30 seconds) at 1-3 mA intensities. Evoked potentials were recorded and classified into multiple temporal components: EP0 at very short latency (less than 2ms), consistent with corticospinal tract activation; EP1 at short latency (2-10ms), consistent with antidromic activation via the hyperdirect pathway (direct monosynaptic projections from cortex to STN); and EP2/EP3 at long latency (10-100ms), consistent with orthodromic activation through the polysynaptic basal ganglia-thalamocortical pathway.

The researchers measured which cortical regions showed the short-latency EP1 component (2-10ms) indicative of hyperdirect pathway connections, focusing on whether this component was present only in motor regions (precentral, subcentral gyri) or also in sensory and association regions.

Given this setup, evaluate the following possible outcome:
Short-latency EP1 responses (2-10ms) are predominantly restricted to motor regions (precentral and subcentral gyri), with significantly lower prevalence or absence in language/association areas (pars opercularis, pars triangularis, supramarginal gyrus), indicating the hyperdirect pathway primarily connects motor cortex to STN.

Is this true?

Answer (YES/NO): NO